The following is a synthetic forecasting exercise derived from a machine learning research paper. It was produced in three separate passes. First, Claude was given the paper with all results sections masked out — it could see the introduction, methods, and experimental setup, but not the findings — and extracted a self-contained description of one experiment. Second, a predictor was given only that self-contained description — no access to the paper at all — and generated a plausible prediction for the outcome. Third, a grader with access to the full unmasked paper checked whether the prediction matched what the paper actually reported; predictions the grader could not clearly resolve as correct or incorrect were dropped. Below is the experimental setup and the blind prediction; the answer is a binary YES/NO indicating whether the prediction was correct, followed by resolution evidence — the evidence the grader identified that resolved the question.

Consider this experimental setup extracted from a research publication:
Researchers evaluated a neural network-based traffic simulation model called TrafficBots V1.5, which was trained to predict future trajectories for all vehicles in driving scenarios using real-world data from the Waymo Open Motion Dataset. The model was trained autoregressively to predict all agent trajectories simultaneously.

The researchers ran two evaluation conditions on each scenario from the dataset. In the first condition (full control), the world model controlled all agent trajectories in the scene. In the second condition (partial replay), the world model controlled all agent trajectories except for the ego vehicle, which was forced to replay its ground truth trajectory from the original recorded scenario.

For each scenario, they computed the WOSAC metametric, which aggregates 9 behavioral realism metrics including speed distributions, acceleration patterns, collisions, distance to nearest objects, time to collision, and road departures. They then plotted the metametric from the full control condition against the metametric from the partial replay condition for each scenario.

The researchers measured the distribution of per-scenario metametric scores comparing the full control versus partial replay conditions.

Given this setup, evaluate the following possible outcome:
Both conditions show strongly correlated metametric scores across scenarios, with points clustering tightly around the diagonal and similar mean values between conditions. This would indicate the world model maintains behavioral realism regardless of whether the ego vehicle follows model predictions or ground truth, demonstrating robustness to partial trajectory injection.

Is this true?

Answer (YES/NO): NO